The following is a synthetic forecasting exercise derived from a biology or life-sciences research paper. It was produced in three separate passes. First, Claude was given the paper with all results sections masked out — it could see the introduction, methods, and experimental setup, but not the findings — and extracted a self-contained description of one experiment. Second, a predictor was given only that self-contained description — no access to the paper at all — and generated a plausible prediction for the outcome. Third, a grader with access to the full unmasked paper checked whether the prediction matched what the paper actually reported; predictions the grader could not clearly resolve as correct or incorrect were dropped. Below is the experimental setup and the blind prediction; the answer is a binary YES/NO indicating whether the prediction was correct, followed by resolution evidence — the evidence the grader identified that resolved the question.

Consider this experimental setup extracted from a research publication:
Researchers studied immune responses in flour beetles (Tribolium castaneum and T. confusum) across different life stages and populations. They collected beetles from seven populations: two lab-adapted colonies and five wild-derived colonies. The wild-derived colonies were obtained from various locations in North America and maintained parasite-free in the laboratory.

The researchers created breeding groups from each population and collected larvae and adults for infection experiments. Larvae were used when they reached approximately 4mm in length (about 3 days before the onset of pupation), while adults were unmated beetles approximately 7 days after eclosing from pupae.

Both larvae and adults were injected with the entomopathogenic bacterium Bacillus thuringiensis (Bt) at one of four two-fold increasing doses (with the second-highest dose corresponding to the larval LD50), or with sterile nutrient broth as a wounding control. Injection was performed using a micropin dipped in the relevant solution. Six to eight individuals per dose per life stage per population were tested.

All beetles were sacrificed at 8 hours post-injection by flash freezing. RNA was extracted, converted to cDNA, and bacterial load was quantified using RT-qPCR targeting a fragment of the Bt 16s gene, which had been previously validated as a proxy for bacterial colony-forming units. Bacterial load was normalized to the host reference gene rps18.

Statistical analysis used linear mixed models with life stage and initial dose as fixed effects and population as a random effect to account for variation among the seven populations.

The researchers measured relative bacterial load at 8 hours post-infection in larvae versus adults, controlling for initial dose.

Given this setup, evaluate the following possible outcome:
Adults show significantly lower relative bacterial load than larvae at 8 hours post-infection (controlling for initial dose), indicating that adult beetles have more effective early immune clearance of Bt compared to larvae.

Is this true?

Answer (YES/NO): YES